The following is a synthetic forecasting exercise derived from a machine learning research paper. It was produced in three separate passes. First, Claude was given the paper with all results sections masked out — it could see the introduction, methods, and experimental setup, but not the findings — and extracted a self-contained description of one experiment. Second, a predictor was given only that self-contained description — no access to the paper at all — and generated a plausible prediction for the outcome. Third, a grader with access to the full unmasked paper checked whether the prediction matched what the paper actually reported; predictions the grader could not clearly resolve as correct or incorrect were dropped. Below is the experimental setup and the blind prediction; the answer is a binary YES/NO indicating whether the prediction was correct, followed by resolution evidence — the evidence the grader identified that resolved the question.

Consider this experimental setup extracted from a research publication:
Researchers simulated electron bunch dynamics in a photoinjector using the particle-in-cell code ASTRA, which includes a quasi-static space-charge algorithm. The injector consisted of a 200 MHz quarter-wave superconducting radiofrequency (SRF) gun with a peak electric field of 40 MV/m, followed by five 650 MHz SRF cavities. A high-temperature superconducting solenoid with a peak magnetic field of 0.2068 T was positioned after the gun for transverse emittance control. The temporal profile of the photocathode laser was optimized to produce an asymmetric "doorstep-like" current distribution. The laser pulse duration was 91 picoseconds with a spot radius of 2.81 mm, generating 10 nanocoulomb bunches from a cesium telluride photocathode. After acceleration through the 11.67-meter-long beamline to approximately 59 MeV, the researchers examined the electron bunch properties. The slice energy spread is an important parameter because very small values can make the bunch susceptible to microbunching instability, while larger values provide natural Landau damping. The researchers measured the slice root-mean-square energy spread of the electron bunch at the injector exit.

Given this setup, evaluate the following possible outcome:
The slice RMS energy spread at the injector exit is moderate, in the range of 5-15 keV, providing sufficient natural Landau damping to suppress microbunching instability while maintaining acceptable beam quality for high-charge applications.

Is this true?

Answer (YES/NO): NO